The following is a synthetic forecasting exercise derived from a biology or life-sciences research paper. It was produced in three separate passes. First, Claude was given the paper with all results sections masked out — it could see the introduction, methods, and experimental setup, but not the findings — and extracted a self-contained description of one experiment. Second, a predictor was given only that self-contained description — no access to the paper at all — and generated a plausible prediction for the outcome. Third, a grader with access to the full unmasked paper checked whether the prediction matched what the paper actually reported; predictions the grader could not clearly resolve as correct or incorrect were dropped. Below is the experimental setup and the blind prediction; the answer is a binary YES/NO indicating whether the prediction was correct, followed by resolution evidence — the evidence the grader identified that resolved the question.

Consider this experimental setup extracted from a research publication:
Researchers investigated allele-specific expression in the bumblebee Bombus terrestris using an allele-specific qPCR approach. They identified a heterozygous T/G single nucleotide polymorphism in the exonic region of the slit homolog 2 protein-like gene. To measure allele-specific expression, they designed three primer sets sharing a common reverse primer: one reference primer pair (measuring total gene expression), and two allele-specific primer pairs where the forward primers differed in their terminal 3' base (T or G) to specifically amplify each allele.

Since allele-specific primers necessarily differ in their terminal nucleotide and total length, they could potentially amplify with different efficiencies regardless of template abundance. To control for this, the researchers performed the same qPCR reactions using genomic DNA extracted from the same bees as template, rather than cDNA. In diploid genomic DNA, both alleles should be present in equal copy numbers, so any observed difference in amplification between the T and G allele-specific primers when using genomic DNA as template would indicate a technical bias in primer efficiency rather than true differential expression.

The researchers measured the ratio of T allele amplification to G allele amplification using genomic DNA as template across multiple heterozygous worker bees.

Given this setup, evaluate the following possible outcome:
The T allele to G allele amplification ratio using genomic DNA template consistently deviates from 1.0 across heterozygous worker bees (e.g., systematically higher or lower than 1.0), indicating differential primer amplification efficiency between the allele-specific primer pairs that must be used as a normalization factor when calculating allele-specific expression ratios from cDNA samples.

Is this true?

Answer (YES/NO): NO